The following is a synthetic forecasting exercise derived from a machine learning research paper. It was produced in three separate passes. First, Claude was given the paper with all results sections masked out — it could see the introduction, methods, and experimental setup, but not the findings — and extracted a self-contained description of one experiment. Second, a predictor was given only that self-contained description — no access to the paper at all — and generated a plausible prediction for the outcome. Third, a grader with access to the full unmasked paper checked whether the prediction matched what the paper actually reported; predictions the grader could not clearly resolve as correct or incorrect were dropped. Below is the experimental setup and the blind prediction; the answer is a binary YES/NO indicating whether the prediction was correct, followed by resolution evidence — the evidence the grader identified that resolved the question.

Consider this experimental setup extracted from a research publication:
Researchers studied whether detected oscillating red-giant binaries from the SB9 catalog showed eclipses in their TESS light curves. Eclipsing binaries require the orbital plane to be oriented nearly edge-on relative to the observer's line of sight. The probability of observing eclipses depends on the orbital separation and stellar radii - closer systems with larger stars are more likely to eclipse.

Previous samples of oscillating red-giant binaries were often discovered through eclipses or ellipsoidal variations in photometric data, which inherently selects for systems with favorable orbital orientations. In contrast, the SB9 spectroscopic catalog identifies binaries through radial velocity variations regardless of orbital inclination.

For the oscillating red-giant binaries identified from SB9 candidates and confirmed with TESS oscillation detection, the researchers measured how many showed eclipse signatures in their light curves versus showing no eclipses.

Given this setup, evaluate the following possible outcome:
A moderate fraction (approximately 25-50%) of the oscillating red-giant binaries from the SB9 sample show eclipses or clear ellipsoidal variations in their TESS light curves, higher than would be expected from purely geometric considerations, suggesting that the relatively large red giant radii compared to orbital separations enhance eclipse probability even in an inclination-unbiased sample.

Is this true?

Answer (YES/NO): NO